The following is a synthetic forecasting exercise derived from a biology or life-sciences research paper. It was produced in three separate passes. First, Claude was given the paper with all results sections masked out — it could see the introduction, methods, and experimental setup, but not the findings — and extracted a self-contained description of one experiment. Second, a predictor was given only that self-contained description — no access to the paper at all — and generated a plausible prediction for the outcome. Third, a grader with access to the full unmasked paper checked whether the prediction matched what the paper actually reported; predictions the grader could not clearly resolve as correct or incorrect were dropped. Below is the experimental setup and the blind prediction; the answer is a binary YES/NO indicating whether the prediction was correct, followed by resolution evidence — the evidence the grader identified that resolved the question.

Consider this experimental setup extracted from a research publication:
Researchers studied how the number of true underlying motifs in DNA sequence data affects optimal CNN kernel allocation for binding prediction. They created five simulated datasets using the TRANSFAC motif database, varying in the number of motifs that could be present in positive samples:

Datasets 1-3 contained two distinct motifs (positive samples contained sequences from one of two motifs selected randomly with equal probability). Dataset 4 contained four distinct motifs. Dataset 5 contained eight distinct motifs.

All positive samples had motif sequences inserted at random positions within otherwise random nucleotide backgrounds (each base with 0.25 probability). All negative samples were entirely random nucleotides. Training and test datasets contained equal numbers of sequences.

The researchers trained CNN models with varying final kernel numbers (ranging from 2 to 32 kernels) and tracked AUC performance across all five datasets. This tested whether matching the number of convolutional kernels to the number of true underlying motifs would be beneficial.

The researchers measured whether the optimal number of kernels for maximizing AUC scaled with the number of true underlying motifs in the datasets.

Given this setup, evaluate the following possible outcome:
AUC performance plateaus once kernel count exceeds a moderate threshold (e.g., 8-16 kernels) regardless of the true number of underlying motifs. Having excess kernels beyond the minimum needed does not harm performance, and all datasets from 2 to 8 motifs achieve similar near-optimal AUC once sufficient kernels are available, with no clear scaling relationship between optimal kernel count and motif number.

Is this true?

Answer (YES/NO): NO